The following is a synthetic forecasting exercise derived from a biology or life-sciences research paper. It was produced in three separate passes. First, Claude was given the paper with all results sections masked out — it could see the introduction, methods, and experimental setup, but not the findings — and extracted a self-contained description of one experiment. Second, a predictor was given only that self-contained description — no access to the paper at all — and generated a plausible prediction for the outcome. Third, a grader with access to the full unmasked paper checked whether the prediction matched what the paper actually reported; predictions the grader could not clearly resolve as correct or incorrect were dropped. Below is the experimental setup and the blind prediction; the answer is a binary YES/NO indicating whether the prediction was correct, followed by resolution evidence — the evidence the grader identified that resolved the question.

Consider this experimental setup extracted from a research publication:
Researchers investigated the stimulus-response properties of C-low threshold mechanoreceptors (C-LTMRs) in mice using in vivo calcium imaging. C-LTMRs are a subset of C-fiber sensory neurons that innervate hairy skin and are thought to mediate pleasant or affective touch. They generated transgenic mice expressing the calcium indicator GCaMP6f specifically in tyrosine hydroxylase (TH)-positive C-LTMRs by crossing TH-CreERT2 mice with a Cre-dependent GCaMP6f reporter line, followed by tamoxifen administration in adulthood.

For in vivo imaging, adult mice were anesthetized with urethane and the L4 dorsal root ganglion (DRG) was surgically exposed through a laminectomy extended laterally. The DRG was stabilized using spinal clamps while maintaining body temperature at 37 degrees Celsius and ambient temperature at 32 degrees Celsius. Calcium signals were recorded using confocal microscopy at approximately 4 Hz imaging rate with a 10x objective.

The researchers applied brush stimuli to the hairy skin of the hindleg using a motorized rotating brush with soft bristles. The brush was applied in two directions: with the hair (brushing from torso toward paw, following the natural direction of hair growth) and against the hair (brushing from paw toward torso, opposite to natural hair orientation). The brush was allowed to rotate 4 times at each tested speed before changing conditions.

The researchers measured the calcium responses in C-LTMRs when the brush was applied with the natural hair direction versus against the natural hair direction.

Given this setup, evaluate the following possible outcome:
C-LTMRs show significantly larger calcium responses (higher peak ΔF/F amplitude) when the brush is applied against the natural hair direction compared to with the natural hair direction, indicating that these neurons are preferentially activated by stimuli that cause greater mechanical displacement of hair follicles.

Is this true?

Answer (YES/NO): YES